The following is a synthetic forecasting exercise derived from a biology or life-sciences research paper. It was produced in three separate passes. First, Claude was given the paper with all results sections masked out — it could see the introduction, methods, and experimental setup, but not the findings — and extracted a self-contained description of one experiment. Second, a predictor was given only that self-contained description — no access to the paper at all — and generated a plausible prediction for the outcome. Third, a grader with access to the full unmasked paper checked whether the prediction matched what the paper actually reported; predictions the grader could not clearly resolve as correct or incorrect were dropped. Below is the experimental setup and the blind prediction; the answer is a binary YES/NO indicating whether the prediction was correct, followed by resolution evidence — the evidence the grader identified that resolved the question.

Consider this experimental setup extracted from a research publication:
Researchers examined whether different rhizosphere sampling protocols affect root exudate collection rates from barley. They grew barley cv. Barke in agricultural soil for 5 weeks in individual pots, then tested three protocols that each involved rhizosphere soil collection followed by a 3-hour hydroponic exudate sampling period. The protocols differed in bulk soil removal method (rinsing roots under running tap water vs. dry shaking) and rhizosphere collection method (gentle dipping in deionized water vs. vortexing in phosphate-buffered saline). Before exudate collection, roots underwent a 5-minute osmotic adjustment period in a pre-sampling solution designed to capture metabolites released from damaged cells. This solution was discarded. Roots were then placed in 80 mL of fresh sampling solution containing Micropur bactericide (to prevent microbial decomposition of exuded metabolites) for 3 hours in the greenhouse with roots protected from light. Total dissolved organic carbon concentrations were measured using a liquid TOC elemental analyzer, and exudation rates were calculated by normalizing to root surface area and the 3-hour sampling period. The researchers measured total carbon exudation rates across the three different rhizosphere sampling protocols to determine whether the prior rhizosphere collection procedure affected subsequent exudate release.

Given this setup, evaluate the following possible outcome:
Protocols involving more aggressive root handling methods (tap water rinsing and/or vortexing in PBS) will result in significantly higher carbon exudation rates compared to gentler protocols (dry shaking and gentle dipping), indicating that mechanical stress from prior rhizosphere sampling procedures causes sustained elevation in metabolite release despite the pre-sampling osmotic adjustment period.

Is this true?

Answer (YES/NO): NO